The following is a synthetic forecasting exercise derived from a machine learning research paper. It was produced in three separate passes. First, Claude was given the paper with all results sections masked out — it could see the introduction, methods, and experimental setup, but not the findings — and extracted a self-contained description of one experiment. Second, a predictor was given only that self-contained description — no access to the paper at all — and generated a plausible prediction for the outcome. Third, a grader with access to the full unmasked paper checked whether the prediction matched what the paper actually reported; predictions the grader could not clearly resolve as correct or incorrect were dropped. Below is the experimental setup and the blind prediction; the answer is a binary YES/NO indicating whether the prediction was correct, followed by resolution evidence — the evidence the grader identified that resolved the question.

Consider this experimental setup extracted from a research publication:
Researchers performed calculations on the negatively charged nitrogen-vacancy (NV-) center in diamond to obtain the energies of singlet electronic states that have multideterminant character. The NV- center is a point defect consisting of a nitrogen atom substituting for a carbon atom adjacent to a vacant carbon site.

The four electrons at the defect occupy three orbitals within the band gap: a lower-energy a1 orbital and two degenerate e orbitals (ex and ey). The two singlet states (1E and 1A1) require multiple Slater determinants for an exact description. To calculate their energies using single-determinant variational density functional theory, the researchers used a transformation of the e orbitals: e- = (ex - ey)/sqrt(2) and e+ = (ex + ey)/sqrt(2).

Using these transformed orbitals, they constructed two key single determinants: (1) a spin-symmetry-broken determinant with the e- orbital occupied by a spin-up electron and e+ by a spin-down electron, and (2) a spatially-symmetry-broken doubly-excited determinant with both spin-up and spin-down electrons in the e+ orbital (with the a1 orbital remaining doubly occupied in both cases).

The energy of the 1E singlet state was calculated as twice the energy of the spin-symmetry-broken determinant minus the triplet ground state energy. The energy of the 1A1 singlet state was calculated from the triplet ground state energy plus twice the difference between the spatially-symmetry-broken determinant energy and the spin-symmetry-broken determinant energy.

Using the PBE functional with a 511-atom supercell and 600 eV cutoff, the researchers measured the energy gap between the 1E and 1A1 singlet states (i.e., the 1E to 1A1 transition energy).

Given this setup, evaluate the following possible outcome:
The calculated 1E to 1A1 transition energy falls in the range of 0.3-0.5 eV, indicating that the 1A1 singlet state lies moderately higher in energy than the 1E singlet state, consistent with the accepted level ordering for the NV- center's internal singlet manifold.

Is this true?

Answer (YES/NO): NO